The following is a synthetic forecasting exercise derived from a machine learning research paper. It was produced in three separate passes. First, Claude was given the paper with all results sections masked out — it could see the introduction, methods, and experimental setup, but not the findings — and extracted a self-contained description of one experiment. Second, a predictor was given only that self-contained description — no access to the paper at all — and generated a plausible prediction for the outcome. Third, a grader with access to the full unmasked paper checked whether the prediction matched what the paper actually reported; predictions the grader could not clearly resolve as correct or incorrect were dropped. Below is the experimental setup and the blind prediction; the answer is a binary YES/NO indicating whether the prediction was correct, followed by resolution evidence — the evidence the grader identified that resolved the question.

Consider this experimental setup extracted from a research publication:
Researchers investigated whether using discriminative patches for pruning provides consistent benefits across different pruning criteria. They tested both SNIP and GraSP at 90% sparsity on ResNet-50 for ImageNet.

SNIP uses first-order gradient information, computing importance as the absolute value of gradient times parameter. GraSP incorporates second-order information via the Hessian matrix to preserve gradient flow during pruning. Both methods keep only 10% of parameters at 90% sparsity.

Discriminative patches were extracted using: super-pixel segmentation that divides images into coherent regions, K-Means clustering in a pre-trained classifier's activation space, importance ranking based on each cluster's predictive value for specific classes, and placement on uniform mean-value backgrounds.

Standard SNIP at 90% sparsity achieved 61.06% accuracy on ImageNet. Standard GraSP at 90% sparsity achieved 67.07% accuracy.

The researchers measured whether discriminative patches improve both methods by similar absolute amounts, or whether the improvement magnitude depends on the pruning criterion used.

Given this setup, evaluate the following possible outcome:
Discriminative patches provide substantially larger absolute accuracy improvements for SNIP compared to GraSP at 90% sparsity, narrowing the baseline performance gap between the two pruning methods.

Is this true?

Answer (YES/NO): YES